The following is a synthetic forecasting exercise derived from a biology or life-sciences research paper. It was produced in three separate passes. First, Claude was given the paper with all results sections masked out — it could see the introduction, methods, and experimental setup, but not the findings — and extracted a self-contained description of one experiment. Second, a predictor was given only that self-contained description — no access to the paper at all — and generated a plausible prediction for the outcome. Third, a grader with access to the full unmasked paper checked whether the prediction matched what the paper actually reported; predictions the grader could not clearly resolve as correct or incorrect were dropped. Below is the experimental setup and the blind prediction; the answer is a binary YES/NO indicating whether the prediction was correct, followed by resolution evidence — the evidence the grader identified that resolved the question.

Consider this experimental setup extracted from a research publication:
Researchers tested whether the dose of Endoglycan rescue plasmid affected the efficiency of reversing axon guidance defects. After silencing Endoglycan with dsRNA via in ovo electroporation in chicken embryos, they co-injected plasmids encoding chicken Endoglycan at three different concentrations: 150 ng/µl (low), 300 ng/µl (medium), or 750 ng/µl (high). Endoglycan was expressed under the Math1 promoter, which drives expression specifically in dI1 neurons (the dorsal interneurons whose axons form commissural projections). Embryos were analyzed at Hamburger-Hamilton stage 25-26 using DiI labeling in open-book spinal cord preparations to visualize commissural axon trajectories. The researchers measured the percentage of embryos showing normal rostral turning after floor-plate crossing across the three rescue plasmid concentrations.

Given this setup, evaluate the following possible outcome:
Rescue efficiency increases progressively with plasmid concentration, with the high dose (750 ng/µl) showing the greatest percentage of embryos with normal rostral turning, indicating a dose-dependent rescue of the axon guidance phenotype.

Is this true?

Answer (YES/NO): NO